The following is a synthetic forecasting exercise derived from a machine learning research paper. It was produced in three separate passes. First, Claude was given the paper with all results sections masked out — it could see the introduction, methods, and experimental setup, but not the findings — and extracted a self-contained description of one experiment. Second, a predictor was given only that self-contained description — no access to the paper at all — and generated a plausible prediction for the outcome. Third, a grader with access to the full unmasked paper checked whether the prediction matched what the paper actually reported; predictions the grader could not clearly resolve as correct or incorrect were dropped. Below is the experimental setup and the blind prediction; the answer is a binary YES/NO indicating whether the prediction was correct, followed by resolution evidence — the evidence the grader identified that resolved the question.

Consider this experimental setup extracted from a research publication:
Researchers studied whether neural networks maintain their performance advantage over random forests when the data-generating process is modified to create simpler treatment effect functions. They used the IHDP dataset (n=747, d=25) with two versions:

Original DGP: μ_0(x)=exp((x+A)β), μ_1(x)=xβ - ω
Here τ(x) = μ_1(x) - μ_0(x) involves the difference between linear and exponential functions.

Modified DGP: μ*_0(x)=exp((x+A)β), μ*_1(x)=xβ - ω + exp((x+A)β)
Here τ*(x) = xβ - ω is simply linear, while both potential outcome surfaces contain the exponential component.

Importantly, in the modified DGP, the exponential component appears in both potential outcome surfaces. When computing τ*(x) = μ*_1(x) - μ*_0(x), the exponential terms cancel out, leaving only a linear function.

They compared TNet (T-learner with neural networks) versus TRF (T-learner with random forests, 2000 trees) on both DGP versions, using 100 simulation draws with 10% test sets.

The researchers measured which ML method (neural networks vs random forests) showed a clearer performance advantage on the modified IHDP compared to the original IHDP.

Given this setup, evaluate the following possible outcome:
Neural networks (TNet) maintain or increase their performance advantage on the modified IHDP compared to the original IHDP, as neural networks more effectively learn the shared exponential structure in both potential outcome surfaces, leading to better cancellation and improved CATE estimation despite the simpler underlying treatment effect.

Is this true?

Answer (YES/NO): NO